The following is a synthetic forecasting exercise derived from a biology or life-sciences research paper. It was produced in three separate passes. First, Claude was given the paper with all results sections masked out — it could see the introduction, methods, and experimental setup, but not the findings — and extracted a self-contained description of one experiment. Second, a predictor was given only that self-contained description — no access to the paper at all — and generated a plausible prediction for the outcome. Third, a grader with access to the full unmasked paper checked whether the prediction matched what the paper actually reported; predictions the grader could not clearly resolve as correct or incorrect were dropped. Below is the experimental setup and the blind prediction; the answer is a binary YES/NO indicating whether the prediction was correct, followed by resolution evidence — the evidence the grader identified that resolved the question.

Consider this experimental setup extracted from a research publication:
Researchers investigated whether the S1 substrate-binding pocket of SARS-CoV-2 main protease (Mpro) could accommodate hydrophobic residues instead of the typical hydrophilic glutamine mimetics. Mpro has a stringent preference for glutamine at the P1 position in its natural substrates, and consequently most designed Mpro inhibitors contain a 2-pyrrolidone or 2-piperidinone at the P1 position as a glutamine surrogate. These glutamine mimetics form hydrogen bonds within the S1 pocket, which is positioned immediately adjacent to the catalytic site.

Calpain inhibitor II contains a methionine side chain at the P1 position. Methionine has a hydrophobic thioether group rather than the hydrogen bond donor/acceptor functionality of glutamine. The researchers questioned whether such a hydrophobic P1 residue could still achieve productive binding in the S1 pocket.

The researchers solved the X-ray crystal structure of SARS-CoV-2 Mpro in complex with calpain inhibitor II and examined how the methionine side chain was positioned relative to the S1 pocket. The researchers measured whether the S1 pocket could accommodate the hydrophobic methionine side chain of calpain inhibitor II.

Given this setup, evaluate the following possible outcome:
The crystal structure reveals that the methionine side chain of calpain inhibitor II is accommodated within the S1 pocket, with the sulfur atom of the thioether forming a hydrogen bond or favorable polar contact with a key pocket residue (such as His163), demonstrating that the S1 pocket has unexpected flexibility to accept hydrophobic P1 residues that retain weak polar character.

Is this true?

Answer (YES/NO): YES